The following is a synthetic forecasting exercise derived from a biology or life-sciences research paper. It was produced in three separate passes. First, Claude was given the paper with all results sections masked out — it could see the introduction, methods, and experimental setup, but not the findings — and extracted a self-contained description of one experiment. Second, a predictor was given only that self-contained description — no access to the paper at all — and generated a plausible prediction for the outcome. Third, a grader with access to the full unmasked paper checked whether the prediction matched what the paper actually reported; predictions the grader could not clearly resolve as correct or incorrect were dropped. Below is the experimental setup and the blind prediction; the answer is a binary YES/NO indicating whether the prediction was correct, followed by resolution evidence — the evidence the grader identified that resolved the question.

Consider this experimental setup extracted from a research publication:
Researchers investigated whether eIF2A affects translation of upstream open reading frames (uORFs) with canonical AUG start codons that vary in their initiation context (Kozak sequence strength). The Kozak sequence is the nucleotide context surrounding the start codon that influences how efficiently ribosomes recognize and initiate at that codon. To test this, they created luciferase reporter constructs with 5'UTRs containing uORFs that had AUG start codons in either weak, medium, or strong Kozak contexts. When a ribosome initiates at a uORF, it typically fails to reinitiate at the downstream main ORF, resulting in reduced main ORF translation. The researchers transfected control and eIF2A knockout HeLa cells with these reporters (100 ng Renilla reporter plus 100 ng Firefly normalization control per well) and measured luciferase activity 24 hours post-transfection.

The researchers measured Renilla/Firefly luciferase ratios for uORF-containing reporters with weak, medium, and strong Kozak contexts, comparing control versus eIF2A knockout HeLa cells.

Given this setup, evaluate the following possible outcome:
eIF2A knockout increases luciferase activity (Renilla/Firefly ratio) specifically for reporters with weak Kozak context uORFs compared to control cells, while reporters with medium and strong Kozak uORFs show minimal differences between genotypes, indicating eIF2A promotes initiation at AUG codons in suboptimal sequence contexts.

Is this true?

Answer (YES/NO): NO